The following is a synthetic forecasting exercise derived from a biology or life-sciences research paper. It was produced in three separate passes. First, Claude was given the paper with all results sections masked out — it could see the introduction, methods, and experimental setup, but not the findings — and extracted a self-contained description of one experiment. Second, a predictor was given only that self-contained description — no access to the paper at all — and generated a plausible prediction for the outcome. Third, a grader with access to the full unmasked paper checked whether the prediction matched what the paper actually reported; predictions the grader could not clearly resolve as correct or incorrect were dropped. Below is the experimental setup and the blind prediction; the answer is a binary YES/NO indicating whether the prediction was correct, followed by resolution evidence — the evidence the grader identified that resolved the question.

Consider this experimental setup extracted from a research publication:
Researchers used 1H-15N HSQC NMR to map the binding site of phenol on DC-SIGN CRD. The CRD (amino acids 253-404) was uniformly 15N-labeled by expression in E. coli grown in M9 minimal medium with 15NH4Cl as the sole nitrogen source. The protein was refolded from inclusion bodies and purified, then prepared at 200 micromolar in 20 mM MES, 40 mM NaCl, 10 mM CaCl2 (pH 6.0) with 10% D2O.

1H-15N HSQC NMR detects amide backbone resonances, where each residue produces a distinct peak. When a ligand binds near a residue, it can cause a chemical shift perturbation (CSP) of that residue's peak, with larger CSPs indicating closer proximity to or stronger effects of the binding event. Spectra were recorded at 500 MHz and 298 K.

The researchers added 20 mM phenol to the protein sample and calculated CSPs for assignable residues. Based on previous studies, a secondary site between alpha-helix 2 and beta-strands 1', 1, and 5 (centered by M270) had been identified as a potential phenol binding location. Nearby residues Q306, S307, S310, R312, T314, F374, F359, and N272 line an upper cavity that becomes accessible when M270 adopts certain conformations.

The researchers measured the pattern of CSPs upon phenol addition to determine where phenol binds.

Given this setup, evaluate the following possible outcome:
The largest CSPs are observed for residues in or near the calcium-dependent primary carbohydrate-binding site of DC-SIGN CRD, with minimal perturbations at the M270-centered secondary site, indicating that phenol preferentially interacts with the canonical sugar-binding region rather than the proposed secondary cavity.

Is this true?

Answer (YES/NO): NO